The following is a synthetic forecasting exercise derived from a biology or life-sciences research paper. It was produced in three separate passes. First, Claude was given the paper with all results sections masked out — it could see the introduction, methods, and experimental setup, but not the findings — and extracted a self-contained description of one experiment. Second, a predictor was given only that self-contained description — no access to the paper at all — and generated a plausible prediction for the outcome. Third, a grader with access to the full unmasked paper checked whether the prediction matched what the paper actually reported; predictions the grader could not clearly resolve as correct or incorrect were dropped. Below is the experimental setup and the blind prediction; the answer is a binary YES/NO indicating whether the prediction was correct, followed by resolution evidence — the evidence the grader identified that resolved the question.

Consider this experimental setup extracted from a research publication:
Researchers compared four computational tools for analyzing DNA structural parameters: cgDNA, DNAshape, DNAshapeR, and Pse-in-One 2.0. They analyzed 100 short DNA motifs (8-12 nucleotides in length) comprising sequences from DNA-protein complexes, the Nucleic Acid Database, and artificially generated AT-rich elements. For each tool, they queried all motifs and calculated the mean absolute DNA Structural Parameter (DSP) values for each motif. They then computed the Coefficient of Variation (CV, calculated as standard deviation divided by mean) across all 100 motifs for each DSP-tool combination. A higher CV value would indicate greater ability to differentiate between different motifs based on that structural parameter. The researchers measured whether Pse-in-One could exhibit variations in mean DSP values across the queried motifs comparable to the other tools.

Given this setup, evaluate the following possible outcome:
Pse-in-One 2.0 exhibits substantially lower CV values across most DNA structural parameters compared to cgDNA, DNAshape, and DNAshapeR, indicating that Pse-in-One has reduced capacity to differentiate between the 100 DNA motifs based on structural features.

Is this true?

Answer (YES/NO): YES